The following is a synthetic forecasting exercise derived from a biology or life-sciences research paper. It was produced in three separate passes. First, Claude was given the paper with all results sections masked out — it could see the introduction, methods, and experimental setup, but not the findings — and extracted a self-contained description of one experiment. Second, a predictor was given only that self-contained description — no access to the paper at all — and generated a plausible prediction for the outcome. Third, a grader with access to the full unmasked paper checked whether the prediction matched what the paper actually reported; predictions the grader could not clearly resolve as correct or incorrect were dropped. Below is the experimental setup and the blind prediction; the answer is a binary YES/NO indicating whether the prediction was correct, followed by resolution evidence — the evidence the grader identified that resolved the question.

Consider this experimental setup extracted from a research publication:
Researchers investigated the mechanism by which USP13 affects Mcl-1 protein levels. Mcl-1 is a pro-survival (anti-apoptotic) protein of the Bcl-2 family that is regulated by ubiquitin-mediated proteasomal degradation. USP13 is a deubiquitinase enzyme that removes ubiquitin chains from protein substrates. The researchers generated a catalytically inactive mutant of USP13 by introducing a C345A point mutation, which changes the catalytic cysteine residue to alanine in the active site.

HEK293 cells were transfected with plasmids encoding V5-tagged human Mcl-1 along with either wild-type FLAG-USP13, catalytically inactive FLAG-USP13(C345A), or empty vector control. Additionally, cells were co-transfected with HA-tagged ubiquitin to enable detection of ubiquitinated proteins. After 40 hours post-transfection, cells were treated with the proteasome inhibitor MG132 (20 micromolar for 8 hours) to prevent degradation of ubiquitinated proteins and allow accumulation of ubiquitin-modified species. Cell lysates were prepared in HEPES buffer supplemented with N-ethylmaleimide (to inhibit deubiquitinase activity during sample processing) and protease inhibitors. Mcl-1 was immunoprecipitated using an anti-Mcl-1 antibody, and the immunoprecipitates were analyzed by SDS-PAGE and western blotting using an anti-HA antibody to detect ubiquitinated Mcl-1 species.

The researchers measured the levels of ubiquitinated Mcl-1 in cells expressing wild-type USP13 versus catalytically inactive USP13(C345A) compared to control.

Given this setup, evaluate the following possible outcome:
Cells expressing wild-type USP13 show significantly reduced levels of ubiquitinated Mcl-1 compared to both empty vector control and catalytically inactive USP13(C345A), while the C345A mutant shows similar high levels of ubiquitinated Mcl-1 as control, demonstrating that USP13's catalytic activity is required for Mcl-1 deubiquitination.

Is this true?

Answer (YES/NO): YES